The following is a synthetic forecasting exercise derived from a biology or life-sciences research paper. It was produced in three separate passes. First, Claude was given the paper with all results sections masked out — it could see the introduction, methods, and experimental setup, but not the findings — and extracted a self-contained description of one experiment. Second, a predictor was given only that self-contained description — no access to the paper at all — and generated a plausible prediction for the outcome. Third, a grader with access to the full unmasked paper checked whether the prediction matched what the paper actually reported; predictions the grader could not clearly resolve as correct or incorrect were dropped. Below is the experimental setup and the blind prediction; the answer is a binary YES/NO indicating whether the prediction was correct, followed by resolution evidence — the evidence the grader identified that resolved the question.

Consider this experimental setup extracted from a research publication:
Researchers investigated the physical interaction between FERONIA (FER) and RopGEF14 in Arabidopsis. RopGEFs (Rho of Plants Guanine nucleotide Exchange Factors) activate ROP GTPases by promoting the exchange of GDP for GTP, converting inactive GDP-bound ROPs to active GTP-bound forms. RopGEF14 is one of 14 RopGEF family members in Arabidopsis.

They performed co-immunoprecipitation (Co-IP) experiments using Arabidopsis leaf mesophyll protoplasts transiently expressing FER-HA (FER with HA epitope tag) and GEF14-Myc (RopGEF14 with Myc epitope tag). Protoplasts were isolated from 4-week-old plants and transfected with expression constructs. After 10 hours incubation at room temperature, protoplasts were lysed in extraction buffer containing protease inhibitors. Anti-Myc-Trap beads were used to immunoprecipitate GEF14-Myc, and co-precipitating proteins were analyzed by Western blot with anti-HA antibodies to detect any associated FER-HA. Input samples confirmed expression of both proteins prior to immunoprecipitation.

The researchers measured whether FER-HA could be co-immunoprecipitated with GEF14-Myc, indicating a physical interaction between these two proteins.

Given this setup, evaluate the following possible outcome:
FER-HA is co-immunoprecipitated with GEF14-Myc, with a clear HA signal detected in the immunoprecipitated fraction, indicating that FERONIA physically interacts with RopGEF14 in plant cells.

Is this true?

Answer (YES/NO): YES